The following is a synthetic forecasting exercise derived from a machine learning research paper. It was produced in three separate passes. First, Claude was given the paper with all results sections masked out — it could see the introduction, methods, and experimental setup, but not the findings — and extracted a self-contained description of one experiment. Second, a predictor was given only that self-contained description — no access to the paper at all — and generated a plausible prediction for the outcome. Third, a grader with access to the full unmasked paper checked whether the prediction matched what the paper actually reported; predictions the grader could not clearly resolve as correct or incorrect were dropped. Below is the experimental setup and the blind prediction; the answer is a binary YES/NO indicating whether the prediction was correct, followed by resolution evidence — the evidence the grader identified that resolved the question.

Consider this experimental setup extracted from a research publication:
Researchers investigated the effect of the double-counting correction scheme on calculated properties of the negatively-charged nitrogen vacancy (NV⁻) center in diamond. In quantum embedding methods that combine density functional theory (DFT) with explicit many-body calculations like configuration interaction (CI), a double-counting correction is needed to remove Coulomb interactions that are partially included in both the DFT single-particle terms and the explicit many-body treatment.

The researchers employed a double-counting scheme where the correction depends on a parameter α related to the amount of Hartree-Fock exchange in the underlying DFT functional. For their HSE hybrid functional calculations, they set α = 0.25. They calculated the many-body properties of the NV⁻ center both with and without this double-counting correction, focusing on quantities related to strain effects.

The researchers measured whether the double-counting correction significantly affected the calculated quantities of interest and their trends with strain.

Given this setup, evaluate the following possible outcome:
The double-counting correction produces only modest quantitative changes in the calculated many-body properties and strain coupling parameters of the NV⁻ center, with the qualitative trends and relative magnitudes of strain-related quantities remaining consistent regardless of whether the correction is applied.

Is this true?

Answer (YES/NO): YES